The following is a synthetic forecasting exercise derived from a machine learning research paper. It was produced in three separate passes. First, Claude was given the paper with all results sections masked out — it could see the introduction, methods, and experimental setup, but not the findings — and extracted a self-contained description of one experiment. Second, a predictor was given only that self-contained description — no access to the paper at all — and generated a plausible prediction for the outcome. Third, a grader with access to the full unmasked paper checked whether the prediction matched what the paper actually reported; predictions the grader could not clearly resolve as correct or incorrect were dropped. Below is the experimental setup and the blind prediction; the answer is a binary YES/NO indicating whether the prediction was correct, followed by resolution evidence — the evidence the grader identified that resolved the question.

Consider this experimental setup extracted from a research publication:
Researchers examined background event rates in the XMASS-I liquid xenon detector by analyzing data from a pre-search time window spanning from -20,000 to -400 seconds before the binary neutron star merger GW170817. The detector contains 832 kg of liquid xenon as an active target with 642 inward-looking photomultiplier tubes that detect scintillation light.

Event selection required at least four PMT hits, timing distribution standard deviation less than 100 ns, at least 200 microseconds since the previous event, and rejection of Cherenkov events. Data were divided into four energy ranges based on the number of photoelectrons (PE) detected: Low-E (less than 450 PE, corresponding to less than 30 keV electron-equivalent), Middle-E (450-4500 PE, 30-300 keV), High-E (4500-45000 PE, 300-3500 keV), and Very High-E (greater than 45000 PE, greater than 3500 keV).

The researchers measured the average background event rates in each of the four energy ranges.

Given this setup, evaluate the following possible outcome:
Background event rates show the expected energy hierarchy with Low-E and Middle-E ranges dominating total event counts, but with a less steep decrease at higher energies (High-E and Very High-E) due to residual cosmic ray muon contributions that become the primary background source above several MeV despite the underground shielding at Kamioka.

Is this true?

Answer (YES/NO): NO